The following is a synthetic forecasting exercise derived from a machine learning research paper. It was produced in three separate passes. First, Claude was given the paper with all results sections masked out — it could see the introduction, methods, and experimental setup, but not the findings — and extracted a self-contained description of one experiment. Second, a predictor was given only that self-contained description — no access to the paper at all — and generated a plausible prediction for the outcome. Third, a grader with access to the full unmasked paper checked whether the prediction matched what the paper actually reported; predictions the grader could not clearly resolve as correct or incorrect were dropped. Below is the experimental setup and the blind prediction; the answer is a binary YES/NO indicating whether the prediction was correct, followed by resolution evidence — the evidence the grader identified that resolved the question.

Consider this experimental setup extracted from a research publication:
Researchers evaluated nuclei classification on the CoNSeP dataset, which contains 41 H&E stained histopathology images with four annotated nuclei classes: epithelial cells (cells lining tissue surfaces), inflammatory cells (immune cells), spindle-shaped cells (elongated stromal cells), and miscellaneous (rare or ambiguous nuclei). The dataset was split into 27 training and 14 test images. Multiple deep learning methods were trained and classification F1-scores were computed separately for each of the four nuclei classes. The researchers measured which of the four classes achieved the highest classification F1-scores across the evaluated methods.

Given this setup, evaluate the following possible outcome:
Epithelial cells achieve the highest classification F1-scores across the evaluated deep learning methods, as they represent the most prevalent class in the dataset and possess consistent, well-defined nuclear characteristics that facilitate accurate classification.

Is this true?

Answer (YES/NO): YES